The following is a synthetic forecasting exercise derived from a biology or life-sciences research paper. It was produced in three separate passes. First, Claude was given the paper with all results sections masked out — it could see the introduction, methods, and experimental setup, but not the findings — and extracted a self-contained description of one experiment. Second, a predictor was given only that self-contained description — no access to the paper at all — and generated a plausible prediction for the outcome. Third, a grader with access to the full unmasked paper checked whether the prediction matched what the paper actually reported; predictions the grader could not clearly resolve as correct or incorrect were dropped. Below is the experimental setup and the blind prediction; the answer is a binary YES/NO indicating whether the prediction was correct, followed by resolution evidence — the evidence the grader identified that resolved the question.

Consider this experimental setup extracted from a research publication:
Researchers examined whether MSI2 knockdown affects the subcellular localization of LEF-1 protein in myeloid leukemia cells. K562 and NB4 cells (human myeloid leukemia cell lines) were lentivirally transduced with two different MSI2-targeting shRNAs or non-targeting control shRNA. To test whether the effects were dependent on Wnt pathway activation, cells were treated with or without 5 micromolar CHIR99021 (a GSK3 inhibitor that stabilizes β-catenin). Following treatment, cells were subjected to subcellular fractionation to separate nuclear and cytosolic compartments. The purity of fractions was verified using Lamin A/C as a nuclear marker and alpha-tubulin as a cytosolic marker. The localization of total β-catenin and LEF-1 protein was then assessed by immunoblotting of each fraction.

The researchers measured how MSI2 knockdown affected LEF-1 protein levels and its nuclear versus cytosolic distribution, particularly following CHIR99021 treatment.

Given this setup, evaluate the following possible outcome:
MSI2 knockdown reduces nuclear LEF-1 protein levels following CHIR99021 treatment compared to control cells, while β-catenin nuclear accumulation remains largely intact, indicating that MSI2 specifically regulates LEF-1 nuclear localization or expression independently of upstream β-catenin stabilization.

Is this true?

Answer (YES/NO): YES